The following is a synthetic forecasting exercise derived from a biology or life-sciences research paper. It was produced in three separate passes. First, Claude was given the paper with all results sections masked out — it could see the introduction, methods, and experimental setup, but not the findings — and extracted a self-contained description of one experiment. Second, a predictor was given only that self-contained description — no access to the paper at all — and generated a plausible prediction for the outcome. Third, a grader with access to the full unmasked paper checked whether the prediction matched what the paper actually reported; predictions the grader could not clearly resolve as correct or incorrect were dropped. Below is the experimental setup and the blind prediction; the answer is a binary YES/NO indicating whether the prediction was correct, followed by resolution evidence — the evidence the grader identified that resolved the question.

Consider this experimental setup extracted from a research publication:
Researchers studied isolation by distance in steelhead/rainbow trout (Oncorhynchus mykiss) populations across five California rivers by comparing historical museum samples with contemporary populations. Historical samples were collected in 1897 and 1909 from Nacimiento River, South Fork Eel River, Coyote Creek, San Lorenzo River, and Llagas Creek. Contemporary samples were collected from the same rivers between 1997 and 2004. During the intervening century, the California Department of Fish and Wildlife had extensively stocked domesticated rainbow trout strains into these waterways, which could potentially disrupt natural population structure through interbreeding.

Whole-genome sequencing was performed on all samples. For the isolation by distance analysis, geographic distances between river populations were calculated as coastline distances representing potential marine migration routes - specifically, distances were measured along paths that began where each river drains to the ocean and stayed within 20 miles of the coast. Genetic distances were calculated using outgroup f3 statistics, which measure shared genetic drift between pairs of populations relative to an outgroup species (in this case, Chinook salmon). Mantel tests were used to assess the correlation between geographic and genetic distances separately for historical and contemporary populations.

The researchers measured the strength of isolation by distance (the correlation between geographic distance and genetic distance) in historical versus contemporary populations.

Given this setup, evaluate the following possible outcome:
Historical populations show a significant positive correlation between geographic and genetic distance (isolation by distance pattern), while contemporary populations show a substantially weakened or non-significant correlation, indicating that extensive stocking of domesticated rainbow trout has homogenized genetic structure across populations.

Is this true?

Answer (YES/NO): NO